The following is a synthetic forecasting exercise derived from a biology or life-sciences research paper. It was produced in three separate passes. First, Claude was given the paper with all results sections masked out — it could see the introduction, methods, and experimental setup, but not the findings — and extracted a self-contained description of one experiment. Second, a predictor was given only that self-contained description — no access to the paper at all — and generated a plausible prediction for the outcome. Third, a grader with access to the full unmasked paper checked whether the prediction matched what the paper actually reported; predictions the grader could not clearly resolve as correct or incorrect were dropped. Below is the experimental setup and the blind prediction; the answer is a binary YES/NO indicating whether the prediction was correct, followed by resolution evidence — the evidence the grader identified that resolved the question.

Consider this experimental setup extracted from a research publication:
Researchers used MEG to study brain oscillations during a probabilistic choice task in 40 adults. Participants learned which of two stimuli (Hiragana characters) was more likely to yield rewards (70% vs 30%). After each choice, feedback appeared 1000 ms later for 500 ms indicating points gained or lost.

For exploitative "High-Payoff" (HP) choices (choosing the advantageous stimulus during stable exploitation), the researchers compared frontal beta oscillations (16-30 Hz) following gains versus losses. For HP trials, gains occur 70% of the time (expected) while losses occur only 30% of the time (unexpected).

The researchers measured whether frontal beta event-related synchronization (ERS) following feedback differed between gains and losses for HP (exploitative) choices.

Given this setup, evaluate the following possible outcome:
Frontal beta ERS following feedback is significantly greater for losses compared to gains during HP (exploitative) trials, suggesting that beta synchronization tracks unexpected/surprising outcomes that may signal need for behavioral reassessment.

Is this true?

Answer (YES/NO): NO